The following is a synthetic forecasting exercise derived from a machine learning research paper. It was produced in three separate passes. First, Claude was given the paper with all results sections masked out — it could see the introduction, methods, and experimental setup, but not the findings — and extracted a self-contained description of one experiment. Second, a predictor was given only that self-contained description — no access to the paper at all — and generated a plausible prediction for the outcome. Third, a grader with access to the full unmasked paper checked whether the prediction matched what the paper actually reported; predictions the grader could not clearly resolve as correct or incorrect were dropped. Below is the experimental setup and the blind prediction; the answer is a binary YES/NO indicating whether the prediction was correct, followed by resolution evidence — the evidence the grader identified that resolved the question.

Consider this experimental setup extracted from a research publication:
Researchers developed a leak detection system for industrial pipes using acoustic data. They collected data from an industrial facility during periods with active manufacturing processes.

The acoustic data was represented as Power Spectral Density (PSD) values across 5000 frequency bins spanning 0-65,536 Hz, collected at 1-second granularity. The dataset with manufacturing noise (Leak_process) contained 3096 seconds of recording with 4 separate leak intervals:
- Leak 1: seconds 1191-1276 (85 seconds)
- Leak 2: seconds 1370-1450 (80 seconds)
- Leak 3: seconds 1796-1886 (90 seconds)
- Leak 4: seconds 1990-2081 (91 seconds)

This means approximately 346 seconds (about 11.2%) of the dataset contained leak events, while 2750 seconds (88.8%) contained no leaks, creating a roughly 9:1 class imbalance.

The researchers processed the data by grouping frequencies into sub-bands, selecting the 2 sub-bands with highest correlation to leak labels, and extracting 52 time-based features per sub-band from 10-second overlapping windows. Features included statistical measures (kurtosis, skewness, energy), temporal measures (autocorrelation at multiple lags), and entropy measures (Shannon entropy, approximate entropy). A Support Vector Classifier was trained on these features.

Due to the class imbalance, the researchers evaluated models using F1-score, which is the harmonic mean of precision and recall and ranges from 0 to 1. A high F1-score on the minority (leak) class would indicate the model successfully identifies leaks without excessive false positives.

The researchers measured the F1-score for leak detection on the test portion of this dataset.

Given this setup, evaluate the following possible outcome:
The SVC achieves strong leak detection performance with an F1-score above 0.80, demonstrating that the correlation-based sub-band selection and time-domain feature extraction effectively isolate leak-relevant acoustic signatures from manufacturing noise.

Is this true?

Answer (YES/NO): YES